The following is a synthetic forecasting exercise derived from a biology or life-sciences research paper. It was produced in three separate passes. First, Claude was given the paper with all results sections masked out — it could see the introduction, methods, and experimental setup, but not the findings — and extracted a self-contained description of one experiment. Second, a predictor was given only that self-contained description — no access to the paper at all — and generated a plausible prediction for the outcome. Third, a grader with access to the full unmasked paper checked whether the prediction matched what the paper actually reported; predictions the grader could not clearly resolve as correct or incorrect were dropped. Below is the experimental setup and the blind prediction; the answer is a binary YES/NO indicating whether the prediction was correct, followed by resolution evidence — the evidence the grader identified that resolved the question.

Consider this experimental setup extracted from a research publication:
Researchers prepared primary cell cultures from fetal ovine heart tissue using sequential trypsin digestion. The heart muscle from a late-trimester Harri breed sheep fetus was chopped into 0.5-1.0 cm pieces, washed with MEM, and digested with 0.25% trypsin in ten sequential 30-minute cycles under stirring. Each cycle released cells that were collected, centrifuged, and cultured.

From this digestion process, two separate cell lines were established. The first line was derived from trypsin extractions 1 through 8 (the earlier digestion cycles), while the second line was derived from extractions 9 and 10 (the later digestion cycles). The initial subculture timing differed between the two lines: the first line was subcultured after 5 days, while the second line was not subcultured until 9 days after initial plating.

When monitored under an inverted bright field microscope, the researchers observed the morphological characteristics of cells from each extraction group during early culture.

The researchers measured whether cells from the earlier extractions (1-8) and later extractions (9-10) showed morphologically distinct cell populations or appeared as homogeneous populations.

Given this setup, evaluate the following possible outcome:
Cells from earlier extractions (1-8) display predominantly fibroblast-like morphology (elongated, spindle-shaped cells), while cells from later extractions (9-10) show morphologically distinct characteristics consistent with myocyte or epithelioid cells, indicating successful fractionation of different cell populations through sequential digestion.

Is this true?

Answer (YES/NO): NO